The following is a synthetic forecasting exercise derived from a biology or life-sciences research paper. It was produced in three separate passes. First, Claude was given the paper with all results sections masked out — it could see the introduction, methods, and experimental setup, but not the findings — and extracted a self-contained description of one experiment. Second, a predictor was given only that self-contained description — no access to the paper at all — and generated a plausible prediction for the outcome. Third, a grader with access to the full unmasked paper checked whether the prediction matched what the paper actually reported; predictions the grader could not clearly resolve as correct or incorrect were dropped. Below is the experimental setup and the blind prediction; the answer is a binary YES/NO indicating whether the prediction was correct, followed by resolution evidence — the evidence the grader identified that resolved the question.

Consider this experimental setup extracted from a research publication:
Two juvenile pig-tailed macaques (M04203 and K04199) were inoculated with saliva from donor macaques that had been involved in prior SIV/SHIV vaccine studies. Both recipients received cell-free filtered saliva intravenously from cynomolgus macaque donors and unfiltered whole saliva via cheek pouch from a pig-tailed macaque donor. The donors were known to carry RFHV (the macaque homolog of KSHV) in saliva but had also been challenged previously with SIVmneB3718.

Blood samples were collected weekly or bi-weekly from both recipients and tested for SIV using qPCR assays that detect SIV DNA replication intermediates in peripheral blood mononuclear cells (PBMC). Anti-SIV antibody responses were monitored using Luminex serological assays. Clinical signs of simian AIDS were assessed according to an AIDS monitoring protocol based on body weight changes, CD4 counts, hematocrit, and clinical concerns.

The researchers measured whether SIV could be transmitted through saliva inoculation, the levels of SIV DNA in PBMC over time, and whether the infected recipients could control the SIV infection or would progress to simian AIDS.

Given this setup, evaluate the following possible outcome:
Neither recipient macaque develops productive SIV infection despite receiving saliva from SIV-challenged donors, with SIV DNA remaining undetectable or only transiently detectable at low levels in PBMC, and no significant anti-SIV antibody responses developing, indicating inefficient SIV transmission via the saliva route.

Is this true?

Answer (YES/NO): NO